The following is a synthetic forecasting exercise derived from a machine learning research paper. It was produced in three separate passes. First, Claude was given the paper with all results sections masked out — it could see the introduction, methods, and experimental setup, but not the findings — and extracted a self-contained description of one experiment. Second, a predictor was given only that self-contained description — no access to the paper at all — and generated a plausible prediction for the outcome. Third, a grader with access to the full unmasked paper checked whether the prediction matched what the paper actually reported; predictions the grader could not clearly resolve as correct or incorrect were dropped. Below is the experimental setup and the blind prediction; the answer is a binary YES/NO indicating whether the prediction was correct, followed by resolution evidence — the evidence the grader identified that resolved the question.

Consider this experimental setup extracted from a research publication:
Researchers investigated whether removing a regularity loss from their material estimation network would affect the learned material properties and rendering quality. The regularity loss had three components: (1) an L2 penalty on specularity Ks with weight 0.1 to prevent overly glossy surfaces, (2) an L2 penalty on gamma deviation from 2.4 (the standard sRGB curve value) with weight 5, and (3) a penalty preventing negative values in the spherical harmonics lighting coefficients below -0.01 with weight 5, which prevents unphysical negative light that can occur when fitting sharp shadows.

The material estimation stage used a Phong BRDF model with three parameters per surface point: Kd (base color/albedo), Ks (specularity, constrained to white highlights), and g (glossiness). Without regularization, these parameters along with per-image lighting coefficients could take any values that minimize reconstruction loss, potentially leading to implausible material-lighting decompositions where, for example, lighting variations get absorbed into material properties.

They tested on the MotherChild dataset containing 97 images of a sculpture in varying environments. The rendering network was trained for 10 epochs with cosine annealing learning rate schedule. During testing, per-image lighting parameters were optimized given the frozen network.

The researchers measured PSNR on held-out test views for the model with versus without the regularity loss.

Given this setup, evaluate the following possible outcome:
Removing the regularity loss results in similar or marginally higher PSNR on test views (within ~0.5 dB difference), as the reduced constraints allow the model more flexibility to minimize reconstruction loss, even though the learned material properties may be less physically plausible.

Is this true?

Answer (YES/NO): NO